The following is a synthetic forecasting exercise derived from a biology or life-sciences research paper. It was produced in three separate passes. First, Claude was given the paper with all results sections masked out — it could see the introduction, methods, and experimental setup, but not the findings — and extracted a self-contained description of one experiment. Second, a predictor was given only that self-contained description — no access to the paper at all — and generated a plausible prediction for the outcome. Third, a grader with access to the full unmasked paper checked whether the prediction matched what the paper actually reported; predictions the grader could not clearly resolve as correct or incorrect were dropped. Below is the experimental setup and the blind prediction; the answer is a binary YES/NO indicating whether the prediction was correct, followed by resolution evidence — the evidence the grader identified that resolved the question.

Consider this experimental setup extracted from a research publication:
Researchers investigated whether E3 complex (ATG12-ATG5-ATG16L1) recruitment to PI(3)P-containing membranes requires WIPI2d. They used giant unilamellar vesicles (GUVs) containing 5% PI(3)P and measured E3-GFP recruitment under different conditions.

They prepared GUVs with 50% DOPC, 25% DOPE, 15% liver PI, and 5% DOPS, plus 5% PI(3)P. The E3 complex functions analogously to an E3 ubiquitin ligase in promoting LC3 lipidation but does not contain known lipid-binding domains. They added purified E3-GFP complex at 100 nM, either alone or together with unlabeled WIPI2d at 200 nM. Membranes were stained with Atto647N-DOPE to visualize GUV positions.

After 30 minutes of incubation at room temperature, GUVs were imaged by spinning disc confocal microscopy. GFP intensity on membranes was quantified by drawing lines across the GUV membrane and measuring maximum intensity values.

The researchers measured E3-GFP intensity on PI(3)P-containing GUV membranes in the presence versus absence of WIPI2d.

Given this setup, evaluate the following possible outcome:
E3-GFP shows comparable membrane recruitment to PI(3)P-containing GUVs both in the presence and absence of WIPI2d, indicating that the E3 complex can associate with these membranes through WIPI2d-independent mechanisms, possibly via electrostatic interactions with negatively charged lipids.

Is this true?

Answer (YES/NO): NO